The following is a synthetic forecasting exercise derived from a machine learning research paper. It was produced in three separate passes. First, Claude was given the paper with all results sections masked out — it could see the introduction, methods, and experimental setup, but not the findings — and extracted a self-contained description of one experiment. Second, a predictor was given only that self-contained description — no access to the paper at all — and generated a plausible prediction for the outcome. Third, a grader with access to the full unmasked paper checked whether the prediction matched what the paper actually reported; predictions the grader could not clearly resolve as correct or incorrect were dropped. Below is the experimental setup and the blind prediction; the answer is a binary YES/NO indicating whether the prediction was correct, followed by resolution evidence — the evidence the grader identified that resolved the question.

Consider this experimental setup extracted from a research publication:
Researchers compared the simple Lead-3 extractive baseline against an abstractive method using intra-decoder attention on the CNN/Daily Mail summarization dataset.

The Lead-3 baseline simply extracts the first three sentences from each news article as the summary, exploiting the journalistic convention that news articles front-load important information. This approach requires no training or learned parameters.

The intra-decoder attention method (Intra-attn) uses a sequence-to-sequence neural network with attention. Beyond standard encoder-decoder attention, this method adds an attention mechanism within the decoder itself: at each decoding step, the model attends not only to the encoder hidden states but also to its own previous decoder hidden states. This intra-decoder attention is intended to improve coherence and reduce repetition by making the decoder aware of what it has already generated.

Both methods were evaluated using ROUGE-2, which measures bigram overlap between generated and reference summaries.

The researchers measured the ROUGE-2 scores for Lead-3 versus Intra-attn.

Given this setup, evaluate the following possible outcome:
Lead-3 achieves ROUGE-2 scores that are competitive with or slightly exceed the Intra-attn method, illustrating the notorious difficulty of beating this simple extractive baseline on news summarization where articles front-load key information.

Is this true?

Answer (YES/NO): YES